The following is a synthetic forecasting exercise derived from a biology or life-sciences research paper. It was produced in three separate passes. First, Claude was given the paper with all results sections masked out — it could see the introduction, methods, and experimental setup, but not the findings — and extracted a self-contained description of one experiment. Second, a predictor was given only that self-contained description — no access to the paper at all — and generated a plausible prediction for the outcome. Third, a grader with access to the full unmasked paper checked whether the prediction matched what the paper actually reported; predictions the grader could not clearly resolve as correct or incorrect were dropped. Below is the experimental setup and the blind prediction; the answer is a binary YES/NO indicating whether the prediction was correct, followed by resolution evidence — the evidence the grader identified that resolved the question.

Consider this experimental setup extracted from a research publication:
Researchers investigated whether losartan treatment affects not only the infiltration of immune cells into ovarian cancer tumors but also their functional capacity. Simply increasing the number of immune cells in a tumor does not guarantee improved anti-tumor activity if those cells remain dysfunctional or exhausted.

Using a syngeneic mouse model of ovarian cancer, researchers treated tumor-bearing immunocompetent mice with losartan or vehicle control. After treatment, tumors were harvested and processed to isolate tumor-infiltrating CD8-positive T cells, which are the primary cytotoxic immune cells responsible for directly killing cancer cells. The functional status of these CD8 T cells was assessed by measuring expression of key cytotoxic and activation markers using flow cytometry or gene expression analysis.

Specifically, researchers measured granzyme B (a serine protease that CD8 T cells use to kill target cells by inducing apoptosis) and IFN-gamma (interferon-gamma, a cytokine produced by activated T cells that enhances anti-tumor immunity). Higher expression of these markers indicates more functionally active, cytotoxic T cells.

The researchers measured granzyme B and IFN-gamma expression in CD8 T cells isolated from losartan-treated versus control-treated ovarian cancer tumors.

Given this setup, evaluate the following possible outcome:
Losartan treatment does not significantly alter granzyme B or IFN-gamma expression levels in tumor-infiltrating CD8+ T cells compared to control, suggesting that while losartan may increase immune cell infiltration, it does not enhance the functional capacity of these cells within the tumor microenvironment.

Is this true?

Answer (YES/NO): NO